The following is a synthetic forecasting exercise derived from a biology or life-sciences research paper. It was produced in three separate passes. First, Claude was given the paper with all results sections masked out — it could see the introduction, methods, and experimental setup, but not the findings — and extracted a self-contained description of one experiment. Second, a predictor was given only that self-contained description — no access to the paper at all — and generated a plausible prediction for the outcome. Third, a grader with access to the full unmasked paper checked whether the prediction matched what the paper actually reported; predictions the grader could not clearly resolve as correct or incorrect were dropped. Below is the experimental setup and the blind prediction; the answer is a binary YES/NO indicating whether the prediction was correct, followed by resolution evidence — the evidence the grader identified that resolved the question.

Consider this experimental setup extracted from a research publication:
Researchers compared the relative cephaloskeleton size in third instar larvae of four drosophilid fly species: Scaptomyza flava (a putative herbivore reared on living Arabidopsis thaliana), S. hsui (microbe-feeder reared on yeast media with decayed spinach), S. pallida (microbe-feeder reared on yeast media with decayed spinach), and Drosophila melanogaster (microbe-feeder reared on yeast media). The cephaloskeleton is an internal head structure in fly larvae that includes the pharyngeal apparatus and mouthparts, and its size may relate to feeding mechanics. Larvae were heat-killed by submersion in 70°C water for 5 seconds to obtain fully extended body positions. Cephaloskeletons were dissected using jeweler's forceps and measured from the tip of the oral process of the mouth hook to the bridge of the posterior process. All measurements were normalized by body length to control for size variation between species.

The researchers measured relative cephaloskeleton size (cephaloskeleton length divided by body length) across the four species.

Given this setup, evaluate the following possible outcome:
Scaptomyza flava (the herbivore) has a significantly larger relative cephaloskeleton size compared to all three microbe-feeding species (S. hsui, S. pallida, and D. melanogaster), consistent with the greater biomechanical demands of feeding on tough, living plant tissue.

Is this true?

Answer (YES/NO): NO